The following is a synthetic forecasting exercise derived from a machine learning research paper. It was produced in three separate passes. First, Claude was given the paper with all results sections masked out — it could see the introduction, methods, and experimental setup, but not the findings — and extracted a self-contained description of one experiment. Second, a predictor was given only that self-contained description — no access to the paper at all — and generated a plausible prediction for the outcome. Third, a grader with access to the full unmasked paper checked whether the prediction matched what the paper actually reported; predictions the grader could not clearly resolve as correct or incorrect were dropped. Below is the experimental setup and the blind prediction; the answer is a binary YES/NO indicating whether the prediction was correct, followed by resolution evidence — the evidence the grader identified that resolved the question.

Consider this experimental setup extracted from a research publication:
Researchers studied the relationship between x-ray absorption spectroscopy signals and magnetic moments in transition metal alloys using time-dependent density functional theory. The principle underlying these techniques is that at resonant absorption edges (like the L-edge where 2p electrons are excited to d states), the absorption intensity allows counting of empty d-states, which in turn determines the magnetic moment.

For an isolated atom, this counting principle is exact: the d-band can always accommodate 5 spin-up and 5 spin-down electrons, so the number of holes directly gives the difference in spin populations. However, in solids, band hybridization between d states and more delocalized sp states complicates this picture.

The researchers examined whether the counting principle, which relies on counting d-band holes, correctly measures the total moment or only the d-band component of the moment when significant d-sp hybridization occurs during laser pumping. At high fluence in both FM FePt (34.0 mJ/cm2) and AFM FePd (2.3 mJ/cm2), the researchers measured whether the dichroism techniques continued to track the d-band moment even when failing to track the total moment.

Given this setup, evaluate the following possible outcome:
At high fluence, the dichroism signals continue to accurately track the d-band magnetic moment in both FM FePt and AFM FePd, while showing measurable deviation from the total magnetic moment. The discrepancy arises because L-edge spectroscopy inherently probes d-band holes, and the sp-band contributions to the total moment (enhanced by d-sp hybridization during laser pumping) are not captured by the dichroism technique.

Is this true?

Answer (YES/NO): YES